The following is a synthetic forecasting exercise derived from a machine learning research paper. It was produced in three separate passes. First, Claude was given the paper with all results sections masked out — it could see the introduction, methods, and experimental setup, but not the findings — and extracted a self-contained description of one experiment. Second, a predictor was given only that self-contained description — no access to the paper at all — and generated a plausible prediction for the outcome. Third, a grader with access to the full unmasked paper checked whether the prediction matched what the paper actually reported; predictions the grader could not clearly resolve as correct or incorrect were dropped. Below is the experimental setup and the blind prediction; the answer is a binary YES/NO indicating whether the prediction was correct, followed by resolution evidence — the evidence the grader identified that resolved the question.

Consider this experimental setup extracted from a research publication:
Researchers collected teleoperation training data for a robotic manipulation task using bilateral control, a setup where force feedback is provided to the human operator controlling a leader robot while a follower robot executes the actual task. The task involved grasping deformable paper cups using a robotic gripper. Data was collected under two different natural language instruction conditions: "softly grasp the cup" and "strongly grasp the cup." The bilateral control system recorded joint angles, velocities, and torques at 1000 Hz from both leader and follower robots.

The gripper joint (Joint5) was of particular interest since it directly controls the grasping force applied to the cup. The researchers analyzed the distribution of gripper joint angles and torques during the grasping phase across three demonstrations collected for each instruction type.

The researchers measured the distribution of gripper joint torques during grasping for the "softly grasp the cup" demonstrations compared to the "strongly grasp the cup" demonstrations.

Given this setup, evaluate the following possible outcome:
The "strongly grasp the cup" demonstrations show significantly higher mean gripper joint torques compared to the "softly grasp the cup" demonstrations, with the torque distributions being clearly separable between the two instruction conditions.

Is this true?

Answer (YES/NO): YES